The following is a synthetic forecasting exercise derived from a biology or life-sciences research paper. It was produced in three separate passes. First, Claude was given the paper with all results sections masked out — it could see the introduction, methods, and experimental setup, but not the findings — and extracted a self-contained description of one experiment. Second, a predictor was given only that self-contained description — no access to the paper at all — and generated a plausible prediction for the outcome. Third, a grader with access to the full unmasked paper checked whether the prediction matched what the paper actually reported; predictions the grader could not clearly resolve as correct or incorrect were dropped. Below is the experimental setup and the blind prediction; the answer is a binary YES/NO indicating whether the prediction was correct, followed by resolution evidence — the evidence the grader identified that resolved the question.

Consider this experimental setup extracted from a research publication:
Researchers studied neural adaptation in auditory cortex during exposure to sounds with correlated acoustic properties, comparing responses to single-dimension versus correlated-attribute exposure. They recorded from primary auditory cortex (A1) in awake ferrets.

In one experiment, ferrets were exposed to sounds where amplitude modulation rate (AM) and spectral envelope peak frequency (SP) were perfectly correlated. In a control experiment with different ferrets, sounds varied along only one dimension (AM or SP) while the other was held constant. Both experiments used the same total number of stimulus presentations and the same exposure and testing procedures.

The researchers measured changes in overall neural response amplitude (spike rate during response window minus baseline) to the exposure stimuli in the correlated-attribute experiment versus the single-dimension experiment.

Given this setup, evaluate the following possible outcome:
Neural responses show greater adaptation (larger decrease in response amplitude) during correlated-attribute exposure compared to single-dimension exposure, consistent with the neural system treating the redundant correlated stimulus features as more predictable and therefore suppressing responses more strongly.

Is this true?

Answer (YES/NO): NO